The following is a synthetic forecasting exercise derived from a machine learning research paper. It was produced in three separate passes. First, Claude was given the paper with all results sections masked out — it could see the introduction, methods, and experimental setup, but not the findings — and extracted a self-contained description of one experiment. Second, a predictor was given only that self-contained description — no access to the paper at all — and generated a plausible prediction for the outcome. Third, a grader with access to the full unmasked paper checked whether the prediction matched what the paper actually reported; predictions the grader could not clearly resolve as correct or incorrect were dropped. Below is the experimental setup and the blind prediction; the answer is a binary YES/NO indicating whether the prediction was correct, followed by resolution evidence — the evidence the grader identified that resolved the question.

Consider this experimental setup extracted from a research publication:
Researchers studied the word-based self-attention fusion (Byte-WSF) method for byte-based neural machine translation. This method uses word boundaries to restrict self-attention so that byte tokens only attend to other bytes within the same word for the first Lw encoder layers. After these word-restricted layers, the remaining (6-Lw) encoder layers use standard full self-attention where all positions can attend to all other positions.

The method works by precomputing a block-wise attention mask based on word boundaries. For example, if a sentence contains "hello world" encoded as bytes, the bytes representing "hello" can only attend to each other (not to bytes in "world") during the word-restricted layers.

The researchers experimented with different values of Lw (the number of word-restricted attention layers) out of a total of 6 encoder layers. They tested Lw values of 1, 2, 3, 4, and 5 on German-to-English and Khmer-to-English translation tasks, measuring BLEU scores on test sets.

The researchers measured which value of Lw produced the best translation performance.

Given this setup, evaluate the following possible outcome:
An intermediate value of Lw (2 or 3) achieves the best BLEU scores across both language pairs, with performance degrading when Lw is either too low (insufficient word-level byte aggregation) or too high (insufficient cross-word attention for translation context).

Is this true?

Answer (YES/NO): NO